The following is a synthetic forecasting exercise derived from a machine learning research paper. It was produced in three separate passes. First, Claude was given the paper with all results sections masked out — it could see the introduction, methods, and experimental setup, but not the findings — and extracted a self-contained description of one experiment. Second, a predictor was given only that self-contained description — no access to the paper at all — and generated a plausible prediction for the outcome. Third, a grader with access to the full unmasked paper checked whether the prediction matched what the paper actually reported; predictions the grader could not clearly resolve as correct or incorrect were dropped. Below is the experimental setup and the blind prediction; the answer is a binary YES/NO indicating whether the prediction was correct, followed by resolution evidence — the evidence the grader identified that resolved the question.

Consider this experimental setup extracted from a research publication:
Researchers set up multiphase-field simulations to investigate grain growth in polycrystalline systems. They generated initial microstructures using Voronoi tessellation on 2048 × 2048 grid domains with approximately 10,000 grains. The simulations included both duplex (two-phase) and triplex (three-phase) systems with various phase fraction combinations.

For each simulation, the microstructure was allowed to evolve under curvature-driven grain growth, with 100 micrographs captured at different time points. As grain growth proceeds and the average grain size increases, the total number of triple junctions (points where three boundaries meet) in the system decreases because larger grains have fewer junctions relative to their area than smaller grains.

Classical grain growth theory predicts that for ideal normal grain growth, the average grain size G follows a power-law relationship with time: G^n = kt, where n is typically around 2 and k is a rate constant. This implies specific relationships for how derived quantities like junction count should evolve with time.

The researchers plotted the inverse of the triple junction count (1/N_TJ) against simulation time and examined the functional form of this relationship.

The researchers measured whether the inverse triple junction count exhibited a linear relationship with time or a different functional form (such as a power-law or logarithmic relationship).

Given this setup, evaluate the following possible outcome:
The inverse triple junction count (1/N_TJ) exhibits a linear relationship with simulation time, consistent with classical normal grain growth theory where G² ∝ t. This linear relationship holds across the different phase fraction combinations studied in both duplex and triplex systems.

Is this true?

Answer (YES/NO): YES